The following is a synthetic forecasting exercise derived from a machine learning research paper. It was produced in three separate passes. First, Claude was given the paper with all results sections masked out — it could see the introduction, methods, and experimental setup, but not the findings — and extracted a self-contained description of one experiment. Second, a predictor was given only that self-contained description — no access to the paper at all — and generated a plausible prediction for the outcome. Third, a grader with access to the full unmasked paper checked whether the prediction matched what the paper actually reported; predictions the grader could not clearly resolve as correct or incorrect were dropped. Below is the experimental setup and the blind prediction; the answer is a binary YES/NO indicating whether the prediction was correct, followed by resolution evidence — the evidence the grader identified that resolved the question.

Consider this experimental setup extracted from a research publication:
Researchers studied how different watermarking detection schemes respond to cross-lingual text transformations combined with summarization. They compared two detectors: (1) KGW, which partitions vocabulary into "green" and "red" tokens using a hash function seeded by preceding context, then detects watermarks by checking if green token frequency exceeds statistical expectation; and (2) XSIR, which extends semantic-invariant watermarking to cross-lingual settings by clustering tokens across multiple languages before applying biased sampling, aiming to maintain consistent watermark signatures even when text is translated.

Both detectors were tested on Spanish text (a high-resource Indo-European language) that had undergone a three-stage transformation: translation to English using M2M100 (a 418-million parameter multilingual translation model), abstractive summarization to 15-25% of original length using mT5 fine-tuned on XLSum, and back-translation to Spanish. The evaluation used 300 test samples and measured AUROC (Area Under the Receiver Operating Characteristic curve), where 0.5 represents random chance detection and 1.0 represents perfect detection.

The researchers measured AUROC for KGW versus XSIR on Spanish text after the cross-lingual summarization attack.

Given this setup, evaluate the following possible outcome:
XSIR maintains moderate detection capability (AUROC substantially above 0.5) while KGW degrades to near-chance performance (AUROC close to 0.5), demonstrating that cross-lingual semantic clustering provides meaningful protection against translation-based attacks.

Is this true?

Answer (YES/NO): NO